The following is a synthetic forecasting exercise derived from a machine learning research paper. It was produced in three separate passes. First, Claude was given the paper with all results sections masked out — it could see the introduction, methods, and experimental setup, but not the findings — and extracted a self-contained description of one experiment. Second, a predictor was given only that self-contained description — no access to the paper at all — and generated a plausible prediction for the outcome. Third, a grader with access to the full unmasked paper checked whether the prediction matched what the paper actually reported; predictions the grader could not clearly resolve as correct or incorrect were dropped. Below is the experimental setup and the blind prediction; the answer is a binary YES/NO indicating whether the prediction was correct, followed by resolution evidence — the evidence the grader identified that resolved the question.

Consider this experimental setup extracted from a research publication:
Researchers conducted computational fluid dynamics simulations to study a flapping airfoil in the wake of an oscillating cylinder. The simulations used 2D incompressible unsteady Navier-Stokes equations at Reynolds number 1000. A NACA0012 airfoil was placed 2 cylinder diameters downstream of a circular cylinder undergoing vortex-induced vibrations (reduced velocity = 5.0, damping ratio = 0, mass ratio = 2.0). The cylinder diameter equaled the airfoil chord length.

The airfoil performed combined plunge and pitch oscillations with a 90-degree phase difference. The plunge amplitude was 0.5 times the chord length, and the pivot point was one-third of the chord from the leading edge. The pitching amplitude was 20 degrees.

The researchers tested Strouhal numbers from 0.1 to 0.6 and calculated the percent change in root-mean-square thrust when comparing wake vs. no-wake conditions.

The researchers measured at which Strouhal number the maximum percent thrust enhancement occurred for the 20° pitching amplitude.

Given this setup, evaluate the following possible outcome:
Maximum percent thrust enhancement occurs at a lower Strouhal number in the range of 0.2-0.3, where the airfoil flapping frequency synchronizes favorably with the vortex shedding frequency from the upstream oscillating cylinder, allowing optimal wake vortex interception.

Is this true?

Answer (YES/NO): NO